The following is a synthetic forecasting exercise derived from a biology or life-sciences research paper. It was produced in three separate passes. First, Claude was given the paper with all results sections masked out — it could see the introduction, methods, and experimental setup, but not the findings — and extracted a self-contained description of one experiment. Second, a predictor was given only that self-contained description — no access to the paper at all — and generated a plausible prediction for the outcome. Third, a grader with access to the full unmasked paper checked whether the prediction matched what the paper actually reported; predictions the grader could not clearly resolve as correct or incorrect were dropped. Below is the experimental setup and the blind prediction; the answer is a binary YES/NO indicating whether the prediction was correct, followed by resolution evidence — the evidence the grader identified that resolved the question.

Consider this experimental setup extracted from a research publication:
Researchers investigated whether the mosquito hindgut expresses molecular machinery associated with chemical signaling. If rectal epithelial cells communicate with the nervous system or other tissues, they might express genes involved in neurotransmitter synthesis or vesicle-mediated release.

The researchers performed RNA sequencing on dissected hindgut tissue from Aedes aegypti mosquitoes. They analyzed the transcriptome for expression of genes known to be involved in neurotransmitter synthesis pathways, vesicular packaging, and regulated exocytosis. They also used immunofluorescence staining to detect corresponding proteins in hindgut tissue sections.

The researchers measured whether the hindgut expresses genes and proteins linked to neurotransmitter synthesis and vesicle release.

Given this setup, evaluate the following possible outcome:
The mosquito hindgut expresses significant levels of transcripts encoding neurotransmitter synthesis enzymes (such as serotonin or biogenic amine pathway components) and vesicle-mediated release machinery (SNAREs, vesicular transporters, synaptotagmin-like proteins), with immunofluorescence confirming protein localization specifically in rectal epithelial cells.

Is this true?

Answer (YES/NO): NO